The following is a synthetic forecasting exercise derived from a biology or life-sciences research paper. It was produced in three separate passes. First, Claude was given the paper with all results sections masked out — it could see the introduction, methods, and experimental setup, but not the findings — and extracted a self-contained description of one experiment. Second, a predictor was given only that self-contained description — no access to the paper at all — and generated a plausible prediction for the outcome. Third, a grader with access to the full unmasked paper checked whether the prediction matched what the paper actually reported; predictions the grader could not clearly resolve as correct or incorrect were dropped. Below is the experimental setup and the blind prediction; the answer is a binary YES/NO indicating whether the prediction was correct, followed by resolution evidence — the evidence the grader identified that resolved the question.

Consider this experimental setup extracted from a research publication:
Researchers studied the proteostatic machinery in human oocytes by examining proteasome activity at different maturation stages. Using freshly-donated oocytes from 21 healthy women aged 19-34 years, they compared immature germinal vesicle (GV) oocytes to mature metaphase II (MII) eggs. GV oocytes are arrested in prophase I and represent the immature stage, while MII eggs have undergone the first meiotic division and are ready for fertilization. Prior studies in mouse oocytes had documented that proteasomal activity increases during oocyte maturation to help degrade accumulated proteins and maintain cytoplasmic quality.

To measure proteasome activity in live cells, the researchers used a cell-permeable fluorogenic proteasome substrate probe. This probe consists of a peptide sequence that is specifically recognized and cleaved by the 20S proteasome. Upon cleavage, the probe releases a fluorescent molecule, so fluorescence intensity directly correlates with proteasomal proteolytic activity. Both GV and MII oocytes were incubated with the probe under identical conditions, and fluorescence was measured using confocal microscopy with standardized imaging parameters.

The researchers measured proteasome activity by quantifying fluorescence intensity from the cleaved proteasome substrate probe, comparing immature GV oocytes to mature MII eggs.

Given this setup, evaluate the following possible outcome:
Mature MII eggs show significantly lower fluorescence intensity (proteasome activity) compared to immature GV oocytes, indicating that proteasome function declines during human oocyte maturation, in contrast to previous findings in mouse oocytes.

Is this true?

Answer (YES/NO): YES